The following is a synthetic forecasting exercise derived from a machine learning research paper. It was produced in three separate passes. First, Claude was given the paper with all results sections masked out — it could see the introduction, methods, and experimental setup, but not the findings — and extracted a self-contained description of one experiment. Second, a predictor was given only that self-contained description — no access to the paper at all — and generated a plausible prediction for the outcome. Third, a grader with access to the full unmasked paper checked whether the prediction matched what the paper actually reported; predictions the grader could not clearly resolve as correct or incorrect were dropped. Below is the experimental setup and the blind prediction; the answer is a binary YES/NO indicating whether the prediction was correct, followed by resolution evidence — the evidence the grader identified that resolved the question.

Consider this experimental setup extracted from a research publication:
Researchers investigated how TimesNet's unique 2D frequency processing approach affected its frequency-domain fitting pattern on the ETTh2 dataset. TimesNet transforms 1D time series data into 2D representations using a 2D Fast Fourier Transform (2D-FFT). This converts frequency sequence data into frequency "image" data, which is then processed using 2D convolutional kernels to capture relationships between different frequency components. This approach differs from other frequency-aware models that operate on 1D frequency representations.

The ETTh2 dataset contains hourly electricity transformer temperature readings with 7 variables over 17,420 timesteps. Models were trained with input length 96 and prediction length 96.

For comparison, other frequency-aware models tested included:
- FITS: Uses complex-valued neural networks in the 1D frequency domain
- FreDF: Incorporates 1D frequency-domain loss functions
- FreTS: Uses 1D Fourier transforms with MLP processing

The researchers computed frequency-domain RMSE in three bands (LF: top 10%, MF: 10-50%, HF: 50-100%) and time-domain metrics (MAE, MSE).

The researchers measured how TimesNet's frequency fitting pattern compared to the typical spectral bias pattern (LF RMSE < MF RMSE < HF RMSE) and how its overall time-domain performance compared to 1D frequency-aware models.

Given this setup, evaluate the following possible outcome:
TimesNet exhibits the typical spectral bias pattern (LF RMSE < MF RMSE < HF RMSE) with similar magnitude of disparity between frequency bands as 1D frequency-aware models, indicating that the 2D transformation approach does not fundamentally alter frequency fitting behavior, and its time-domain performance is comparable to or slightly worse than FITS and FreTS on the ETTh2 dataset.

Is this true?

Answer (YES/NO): NO